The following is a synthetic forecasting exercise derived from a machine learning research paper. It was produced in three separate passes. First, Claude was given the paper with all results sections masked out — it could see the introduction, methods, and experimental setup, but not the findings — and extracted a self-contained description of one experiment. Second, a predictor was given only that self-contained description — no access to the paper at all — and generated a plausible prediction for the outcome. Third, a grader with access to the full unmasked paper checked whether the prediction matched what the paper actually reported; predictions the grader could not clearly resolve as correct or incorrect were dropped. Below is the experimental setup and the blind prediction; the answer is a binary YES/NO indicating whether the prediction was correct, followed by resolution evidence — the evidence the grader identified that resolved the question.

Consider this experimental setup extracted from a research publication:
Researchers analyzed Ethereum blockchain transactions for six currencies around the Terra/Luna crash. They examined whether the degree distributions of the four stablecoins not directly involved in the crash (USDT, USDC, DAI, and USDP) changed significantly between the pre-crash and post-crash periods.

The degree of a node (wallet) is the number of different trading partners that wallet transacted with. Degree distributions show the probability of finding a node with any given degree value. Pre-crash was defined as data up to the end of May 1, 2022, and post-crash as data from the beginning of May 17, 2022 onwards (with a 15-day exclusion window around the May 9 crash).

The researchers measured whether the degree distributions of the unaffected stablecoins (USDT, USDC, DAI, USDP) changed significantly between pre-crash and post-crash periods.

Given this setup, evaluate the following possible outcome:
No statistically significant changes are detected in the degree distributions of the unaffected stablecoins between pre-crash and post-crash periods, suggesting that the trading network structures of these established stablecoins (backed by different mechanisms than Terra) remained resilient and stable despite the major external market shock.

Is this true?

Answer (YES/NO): YES